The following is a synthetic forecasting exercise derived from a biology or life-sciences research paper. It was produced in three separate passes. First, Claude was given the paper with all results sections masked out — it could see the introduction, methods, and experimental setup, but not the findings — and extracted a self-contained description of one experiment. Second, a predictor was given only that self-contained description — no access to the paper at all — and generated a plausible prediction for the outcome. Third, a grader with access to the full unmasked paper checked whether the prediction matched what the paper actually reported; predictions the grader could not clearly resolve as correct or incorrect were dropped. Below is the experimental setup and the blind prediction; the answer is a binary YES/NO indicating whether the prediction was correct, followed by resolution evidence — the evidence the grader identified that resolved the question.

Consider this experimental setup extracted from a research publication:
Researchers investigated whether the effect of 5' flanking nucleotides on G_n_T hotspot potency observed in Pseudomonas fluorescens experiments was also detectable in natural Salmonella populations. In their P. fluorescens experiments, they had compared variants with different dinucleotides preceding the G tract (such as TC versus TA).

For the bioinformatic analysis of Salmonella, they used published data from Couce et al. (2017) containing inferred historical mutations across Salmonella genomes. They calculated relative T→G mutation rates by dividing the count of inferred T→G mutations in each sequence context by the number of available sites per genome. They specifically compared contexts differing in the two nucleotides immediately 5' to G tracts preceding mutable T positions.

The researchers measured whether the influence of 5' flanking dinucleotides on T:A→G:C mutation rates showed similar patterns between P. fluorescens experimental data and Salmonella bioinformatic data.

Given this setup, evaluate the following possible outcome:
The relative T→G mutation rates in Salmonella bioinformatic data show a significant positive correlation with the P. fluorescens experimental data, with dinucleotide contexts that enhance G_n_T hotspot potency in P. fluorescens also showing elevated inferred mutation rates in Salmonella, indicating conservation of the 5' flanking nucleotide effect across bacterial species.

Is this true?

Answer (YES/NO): YES